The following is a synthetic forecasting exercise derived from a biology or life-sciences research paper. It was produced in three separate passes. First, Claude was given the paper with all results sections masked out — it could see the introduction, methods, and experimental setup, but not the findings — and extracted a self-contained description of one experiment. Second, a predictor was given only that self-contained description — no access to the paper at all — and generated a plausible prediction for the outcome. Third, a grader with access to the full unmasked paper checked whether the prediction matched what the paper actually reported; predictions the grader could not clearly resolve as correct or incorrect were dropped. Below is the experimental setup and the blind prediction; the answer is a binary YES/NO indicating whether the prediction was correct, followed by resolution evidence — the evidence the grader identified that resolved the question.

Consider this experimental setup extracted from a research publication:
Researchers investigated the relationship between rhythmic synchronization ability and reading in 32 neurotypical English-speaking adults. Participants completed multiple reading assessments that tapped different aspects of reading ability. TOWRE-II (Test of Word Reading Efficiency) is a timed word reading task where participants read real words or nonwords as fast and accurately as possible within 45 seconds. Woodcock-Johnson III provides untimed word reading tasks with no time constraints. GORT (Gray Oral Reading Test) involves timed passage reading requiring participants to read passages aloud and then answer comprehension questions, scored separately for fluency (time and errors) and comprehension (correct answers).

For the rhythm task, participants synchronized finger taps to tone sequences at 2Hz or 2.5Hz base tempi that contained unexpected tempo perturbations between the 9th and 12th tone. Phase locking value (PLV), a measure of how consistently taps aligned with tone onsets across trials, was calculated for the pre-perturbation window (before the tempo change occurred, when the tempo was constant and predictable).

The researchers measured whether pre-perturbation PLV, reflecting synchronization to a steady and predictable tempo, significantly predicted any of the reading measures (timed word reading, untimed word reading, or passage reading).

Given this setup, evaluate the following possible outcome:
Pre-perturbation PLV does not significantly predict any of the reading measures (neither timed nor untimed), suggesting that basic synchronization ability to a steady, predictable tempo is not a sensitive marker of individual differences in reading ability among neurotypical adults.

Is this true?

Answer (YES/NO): YES